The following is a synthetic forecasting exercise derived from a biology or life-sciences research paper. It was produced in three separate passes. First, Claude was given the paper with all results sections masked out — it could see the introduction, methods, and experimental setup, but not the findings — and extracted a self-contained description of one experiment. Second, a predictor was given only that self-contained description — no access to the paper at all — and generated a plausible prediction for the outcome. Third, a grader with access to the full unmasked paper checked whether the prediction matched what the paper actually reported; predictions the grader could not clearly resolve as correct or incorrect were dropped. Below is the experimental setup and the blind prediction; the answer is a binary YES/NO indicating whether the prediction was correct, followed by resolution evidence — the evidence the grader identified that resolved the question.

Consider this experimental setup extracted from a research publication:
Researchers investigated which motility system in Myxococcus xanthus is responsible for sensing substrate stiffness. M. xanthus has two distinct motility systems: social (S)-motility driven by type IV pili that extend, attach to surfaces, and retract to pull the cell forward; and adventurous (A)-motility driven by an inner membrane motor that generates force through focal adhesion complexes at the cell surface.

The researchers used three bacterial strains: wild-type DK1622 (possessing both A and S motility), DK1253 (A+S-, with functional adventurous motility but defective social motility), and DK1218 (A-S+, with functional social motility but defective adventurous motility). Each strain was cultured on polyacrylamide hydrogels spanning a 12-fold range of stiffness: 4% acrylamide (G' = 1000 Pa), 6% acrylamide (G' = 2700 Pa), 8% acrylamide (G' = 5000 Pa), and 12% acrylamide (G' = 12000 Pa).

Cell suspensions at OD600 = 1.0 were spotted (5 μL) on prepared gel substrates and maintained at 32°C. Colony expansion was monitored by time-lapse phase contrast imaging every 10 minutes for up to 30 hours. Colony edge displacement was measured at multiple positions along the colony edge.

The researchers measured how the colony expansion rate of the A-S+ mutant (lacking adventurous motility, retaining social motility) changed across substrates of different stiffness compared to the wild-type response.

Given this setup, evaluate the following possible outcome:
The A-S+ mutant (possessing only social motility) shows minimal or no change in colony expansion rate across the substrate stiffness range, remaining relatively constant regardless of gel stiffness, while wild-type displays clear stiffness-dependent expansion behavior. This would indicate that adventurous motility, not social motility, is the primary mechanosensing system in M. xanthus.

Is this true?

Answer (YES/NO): YES